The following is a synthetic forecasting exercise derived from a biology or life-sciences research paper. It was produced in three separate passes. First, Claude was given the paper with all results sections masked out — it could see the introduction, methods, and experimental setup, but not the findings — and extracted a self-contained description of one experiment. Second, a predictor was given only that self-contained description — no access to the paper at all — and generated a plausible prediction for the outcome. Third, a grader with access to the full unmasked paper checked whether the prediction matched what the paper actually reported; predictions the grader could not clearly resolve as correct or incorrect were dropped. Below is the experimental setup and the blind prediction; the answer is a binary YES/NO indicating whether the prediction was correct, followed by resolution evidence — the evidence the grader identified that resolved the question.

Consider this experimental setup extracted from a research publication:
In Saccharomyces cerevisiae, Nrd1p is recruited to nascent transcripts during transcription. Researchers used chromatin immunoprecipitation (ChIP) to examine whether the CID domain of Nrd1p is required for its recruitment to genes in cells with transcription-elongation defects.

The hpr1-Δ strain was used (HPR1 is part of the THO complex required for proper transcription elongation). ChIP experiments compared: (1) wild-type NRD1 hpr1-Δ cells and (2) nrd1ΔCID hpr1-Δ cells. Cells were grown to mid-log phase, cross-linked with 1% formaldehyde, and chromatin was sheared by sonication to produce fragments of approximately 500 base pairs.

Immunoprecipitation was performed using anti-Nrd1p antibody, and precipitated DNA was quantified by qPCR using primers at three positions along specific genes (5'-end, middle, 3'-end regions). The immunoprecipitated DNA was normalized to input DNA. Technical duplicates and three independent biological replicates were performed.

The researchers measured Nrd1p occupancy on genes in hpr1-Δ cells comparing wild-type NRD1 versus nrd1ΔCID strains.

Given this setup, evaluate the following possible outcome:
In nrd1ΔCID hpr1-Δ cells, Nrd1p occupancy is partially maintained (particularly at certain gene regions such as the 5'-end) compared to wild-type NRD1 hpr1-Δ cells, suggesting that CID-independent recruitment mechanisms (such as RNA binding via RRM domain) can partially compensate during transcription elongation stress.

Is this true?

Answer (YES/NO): NO